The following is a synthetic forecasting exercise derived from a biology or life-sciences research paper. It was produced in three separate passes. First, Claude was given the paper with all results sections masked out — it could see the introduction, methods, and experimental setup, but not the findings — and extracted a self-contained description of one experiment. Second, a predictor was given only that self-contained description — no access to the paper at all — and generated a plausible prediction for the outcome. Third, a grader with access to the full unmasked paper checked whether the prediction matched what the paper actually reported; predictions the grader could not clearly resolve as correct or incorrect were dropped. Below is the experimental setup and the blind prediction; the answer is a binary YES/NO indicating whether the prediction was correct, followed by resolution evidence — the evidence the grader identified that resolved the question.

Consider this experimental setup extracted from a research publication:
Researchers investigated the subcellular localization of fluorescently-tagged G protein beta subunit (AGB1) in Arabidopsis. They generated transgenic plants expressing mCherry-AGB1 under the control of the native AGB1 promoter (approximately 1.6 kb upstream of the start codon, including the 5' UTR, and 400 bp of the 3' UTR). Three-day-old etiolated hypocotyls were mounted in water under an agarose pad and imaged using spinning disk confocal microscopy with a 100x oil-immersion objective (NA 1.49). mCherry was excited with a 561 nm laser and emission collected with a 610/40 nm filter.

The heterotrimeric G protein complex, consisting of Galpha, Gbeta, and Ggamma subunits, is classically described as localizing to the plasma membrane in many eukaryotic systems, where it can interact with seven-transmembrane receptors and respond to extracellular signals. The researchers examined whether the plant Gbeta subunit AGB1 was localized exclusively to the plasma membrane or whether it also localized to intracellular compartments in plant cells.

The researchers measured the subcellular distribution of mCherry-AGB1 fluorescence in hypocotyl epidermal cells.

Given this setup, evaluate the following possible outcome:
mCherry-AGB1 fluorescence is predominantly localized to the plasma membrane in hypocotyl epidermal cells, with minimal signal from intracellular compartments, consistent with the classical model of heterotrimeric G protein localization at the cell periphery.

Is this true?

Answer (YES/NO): YES